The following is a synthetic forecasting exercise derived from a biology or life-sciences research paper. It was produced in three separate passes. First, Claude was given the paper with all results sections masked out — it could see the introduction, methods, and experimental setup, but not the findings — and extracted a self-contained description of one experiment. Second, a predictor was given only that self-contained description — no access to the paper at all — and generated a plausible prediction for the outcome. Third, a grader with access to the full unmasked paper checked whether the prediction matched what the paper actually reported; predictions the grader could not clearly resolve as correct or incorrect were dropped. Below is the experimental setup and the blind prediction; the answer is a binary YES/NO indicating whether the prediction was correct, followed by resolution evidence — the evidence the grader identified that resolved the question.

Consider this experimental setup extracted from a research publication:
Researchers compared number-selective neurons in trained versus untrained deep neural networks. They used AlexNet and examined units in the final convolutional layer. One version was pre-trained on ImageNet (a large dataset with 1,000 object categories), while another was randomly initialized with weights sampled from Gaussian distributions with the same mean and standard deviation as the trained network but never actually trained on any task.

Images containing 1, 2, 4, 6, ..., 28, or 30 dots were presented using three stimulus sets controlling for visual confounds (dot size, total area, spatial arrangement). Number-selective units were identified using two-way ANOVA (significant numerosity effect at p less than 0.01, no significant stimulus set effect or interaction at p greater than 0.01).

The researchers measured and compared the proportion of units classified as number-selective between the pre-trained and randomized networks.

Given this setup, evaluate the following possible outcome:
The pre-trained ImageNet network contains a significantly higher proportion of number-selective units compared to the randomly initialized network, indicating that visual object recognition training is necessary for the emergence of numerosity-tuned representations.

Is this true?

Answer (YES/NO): NO